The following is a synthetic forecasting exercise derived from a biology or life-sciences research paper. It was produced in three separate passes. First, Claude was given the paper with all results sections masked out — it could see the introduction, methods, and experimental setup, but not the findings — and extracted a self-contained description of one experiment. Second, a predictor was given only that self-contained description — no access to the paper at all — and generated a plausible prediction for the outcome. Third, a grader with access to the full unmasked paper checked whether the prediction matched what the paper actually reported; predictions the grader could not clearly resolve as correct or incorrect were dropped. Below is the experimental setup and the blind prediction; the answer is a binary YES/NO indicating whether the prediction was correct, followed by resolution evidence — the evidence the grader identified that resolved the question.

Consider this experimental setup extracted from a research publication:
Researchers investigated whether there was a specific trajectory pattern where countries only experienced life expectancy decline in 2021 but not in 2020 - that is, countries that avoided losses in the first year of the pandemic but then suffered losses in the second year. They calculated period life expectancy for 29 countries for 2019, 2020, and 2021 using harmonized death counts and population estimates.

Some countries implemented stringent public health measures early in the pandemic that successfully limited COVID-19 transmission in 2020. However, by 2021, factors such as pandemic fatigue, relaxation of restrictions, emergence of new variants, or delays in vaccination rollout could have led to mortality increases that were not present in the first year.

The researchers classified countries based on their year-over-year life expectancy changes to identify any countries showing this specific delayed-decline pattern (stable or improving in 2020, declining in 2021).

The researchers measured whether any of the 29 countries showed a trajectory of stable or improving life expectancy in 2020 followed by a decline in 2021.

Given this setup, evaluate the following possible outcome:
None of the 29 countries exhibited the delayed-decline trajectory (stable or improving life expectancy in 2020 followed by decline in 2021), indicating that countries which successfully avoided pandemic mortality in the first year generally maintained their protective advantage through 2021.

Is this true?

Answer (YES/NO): NO